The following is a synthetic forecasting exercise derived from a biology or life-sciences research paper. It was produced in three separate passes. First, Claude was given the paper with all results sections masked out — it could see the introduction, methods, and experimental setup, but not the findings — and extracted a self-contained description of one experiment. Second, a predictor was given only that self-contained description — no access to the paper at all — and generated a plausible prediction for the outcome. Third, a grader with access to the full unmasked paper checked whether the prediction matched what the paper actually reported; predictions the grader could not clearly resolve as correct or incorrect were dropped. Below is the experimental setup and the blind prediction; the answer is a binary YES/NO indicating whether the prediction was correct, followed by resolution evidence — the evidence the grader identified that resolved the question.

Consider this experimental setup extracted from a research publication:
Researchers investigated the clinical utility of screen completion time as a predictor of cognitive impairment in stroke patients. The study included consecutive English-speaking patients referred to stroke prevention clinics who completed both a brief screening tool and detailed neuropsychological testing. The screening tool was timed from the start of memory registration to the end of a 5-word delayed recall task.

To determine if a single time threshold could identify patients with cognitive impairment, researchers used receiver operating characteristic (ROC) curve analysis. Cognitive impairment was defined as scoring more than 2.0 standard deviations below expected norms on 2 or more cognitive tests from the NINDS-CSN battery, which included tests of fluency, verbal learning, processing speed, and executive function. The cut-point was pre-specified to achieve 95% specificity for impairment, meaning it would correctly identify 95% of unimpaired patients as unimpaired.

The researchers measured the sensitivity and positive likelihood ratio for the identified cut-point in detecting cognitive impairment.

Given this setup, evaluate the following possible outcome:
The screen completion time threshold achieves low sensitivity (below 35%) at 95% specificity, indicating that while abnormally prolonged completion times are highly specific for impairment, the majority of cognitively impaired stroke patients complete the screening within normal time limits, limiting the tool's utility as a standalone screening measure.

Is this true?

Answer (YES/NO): YES